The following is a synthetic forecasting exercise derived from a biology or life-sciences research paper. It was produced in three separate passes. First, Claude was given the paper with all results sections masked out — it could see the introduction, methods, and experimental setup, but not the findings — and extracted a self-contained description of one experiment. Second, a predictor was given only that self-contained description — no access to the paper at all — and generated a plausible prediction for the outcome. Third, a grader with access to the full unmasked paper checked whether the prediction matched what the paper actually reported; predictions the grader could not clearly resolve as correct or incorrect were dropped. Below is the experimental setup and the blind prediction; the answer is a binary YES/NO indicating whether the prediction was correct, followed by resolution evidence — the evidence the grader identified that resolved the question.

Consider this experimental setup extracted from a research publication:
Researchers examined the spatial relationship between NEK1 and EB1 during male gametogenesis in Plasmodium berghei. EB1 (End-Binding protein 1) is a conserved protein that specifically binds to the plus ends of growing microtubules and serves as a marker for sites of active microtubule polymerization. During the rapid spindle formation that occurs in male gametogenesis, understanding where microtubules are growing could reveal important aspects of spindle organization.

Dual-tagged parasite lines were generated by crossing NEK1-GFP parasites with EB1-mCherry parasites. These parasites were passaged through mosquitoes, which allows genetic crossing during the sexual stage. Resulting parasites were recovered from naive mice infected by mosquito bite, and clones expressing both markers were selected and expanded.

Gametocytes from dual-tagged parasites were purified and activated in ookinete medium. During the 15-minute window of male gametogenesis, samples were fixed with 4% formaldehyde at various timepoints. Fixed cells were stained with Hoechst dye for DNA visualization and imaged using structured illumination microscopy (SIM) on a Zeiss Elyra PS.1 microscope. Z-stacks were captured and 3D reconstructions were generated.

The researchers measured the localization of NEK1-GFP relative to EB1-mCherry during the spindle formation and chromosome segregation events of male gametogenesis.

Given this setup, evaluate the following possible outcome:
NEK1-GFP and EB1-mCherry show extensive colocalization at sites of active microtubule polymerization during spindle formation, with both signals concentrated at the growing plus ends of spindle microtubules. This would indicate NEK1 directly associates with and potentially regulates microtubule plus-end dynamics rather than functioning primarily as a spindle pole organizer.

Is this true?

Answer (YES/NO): NO